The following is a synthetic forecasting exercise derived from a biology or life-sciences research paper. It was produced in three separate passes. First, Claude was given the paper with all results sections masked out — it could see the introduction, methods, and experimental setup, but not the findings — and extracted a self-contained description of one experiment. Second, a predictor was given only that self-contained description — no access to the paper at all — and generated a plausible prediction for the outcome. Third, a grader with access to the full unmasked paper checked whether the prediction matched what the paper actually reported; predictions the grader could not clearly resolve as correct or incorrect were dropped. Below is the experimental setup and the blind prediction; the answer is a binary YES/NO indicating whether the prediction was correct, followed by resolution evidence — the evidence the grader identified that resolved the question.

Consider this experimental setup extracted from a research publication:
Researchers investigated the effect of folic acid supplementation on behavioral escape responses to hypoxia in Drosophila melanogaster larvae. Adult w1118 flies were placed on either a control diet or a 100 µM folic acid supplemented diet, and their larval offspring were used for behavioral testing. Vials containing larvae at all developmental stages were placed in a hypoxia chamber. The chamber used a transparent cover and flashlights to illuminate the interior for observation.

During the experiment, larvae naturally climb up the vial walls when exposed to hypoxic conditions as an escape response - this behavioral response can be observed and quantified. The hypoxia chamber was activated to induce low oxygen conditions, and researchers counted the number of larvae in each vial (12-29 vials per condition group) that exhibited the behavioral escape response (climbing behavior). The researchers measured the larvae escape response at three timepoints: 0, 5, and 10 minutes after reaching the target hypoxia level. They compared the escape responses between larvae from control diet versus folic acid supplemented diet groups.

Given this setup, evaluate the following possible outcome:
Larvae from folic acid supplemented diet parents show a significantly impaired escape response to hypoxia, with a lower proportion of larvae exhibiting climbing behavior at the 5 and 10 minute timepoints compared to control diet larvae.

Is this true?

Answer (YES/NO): NO